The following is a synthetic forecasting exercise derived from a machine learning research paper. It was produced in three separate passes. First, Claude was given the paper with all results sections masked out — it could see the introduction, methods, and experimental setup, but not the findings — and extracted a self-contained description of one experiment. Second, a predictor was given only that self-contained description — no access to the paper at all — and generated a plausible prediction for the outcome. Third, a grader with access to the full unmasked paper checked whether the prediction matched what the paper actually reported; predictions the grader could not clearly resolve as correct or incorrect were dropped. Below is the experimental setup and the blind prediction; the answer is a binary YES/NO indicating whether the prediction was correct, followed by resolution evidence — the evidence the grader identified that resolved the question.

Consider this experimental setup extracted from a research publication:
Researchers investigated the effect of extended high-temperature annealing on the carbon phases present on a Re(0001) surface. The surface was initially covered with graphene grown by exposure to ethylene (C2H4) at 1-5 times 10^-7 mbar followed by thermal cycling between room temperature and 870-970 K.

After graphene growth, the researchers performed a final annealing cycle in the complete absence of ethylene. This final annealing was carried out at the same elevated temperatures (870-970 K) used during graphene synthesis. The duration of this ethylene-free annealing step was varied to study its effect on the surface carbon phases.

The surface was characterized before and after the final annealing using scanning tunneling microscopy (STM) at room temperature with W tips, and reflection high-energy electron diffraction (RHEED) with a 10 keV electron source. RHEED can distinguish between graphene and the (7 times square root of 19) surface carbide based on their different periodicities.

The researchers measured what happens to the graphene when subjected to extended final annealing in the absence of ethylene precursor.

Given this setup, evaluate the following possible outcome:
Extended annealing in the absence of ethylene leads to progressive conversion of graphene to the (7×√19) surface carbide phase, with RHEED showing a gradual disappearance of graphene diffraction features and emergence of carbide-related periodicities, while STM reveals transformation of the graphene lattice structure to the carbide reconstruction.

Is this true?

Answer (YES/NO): NO